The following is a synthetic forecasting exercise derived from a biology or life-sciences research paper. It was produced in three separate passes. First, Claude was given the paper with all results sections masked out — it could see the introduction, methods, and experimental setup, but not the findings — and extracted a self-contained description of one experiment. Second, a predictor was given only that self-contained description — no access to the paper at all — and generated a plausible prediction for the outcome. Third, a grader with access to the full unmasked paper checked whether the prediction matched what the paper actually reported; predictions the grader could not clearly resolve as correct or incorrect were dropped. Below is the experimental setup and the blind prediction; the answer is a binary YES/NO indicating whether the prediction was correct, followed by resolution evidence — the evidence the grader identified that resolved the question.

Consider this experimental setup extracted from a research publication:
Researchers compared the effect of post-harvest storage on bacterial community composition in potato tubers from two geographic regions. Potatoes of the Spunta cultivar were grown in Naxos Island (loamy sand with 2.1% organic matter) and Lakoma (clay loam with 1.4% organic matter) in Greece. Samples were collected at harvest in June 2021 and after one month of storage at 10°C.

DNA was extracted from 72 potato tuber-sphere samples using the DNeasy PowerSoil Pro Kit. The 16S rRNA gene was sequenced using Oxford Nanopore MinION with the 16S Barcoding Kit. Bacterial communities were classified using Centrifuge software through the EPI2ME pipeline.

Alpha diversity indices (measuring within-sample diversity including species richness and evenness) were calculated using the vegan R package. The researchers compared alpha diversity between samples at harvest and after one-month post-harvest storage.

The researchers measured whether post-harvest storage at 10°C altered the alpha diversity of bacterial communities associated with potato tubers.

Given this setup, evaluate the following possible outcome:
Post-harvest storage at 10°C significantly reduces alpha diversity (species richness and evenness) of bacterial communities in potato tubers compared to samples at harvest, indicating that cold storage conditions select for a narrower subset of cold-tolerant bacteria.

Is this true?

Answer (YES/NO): NO